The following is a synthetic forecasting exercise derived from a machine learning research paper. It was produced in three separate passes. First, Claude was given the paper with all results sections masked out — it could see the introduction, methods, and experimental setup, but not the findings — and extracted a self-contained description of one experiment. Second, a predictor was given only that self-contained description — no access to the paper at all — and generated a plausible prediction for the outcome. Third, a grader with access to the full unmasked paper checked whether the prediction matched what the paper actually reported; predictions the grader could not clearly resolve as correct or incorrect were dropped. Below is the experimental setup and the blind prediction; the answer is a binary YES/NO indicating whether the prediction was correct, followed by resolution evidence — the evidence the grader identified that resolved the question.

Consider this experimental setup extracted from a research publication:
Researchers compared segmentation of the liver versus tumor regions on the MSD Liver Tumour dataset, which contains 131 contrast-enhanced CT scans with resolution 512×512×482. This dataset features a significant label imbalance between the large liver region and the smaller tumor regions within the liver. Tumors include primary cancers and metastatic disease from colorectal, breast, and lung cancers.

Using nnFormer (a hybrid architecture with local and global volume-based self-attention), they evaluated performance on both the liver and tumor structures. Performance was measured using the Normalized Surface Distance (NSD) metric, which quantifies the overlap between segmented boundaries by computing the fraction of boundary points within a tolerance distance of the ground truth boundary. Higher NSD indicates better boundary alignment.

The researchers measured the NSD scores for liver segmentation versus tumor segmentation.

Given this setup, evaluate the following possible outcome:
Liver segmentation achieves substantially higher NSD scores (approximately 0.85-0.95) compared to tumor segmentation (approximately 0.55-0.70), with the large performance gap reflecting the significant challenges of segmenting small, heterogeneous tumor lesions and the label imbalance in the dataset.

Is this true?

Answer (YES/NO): YES